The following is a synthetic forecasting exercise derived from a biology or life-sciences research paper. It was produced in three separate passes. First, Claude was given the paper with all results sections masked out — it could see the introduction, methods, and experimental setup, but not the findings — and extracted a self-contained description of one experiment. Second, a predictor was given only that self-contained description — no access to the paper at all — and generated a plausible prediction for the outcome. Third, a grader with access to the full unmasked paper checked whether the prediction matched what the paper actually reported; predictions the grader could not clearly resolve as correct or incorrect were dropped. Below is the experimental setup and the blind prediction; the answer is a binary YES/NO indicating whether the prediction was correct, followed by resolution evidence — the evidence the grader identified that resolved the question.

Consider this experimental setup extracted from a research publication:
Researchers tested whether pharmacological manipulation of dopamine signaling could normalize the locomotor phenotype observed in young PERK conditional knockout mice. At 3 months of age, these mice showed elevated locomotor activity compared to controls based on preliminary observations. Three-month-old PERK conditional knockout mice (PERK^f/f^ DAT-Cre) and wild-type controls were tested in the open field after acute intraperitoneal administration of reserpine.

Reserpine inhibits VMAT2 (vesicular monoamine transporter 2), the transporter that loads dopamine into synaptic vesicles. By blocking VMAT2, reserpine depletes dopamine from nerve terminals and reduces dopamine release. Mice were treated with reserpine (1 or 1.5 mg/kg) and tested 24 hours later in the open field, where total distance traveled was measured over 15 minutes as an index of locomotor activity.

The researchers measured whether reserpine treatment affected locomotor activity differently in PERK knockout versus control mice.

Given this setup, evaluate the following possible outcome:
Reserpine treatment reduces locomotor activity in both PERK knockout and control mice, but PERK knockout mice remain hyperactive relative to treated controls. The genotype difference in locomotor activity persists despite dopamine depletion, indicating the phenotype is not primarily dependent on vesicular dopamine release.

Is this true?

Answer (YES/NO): NO